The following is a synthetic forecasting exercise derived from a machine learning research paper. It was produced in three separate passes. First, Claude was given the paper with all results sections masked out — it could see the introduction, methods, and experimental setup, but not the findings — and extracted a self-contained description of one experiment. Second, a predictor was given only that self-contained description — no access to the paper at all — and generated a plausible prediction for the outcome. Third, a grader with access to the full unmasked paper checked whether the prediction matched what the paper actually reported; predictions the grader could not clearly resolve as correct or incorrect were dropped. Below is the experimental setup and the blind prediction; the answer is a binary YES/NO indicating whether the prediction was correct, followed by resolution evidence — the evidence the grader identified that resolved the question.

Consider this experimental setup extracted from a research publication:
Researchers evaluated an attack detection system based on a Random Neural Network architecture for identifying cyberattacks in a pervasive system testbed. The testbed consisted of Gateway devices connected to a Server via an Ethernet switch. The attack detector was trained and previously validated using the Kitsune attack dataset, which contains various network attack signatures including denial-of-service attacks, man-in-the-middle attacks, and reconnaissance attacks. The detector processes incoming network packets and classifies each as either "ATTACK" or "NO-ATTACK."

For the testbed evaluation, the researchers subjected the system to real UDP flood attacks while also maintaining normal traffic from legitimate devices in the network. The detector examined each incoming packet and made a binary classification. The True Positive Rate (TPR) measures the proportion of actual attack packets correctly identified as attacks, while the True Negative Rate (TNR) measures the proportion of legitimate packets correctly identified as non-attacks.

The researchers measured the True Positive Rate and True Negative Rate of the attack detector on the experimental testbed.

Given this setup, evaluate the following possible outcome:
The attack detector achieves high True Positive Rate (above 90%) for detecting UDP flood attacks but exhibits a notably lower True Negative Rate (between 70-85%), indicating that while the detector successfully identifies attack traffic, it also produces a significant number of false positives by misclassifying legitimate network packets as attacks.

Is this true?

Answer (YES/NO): NO